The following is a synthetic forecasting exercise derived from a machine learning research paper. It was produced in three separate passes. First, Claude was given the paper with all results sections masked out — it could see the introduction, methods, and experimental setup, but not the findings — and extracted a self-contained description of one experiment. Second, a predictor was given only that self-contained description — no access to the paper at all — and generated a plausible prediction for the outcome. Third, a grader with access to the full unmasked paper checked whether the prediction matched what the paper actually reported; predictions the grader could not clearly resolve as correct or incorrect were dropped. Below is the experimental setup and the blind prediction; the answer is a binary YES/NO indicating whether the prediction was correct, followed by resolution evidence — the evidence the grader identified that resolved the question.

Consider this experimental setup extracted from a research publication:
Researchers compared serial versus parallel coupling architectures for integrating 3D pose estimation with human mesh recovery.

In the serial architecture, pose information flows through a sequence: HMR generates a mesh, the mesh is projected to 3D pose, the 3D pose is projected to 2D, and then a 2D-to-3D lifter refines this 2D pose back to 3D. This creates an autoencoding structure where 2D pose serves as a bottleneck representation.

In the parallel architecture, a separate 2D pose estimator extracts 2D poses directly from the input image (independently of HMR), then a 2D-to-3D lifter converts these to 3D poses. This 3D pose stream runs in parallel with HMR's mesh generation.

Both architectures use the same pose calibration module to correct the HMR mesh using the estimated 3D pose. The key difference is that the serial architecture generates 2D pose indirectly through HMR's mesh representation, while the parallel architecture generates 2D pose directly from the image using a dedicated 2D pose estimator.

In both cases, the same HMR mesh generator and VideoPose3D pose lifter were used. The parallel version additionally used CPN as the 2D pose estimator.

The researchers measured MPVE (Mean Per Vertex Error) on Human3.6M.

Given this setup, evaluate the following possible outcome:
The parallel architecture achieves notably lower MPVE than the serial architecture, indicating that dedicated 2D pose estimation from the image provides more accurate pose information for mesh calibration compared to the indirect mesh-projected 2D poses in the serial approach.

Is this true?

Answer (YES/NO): YES